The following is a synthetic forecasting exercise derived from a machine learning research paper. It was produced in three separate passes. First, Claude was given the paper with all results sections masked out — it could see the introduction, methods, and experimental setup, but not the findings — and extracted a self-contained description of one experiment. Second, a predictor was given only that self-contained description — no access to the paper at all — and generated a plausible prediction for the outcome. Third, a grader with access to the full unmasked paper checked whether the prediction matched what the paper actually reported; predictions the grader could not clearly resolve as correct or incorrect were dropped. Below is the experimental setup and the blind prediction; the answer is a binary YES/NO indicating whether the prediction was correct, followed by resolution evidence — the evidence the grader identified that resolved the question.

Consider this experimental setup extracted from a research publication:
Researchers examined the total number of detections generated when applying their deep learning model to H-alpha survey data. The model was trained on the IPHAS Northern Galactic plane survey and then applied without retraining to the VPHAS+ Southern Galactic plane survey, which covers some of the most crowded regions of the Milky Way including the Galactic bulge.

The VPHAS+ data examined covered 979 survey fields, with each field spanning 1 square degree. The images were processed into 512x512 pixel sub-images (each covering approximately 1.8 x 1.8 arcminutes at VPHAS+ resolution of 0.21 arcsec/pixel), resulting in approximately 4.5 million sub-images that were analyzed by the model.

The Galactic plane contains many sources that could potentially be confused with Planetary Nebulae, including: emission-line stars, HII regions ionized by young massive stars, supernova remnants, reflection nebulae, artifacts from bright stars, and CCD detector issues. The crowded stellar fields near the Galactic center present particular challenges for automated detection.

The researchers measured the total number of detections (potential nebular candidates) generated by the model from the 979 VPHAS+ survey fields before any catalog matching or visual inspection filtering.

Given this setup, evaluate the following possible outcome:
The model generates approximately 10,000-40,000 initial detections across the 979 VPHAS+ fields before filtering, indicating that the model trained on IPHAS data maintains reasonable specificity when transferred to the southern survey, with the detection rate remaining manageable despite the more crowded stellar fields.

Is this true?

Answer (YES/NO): YES